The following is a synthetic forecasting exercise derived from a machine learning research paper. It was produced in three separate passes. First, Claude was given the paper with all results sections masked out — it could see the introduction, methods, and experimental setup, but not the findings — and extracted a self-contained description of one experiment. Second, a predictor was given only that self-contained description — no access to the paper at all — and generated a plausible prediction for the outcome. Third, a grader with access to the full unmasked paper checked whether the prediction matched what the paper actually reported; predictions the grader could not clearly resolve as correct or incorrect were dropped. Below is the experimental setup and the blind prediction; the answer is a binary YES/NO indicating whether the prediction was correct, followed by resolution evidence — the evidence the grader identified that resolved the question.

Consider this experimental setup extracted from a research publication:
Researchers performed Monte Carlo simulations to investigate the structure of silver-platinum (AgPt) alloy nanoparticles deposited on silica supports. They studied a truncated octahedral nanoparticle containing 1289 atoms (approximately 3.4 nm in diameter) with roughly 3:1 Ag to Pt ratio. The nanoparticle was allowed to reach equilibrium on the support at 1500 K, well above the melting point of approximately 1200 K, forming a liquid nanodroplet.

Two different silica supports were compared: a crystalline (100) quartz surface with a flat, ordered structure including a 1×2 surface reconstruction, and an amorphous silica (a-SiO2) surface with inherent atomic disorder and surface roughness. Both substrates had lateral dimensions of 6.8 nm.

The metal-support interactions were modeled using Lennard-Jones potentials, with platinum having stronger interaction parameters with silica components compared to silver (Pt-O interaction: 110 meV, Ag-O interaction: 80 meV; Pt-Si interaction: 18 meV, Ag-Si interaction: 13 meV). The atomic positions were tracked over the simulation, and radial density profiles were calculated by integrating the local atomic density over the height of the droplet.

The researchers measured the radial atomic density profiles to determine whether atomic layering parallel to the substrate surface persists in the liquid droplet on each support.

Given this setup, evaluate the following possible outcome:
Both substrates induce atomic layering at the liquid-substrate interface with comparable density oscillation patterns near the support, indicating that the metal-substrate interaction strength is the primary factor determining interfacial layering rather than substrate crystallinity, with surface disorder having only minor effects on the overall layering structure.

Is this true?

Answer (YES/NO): NO